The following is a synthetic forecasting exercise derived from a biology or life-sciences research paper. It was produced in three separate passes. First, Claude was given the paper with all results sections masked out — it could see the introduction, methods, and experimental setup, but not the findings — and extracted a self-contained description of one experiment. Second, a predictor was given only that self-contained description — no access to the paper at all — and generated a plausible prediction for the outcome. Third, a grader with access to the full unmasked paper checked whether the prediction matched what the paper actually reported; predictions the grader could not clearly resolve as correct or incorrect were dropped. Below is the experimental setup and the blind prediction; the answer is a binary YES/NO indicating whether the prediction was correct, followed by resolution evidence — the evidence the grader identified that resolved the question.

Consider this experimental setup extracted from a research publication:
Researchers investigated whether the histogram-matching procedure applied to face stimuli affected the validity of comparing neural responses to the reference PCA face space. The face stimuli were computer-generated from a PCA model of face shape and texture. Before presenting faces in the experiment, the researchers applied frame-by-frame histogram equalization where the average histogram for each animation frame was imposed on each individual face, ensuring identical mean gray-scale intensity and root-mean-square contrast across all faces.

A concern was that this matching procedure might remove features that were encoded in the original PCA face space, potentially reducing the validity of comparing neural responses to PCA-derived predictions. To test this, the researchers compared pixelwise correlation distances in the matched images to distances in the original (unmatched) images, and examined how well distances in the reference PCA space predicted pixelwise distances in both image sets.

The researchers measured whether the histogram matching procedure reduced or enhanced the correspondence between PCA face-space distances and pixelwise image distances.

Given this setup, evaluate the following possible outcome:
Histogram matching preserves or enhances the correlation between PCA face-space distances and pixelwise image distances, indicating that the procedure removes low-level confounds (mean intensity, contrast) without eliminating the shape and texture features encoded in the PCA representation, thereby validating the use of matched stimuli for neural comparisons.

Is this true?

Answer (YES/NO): YES